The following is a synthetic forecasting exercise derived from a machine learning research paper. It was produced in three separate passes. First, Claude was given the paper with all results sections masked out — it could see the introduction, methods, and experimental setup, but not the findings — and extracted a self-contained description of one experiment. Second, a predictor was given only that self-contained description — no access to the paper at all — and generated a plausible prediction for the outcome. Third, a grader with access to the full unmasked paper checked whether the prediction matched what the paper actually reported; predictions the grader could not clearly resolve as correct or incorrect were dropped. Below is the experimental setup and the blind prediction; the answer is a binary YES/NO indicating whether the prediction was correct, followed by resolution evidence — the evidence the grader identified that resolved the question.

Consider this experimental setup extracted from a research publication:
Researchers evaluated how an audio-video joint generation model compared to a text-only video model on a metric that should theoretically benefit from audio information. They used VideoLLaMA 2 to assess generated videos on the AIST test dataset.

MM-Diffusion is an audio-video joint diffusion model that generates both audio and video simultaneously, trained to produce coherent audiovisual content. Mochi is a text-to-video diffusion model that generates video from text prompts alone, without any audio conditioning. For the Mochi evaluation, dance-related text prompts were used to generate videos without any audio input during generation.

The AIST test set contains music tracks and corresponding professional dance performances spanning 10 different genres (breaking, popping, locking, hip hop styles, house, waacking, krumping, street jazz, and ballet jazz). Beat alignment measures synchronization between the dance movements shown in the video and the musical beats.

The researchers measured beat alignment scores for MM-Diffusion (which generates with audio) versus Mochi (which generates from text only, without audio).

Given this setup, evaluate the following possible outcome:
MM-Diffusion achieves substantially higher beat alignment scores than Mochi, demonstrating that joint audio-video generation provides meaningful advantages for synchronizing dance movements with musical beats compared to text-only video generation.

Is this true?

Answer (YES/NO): NO